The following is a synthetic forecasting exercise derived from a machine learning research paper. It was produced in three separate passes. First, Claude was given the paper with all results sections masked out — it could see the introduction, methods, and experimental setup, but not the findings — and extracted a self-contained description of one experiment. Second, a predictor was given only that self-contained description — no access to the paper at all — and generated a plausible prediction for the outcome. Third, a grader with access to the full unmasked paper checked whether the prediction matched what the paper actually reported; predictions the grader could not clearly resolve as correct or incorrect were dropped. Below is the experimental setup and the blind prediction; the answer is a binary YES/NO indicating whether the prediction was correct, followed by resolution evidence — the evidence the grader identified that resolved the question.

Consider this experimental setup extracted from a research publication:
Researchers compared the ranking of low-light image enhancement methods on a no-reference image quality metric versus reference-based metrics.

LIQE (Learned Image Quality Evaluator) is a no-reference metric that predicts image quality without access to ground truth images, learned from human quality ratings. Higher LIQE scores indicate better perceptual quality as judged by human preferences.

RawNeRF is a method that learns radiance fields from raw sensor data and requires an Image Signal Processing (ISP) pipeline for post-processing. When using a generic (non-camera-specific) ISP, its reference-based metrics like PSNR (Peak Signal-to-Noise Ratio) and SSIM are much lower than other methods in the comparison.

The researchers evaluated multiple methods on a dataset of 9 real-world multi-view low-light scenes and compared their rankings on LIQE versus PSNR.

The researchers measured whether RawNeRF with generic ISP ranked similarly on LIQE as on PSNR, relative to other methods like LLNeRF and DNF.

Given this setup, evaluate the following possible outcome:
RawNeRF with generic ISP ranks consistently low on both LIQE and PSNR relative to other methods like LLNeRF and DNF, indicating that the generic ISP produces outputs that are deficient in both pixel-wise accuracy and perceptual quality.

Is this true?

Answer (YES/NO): NO